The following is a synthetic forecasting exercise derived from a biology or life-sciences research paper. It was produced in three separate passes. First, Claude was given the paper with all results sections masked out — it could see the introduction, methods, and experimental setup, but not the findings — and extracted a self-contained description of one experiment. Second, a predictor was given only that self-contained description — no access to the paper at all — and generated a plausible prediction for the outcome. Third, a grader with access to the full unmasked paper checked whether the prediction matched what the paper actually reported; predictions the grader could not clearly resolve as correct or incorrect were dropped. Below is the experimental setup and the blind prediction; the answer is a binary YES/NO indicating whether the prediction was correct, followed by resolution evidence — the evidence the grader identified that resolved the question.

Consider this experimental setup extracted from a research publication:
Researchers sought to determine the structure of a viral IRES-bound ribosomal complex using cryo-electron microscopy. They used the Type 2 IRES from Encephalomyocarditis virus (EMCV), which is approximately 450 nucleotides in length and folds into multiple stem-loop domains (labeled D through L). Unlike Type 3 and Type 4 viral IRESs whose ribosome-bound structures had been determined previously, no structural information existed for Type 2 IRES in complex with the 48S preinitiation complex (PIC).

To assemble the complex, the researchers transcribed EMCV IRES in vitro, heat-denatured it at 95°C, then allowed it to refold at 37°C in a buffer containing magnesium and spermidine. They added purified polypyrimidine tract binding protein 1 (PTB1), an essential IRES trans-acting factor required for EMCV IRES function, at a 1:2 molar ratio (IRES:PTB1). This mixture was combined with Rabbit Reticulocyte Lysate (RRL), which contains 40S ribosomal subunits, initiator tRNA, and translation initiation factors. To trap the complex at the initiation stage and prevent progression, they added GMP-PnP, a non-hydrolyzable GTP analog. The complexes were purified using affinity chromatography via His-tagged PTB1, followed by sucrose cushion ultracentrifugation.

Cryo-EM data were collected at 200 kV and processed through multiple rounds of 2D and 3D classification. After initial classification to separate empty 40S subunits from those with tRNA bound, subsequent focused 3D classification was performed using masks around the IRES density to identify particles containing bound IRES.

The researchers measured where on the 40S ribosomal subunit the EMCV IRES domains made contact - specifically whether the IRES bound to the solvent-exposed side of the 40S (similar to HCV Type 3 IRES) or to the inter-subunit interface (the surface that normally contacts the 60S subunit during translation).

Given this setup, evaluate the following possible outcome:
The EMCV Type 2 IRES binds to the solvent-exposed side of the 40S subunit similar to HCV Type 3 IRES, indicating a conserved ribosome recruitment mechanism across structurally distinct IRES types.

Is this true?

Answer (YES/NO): NO